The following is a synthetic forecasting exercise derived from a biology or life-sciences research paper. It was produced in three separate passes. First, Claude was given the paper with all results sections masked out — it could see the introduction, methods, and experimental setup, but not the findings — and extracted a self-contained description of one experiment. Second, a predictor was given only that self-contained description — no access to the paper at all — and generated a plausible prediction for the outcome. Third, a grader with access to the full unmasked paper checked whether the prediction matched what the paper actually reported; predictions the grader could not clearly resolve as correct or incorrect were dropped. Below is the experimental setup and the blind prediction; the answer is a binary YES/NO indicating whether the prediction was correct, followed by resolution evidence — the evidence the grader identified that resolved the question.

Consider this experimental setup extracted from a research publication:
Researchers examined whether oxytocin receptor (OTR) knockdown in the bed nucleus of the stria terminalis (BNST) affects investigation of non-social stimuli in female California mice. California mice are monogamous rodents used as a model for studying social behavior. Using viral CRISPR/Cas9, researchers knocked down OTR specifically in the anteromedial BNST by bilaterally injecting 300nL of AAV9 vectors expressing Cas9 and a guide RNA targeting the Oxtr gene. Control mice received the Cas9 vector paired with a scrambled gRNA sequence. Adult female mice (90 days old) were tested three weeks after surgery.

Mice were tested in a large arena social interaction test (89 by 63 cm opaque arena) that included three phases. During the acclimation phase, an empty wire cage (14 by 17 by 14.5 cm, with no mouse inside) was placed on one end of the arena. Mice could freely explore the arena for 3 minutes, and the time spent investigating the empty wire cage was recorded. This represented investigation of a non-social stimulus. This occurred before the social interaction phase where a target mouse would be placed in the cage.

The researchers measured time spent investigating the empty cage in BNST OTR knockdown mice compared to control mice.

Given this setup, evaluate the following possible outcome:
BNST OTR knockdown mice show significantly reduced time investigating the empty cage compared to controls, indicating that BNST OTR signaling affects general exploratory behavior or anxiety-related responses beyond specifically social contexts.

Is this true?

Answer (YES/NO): NO